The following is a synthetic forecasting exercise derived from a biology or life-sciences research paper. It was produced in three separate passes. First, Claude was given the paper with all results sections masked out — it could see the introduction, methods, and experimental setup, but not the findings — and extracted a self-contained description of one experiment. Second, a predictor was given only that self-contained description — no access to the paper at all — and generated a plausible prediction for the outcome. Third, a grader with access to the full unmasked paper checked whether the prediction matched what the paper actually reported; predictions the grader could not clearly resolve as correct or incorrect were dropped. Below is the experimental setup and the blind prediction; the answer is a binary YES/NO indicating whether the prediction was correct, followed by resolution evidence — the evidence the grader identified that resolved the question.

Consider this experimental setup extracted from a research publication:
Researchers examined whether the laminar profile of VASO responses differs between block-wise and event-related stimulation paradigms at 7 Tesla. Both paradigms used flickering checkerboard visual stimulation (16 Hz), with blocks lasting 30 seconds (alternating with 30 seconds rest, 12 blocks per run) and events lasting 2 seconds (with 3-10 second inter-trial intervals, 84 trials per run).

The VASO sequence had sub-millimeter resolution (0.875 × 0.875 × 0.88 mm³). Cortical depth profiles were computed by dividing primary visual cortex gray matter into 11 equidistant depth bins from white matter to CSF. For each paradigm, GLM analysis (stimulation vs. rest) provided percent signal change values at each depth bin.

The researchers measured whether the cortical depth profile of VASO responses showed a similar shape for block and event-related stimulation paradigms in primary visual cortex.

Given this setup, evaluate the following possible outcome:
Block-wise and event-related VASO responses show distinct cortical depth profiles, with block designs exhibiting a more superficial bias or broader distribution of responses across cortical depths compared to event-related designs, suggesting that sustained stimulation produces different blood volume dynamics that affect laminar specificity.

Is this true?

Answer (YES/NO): NO